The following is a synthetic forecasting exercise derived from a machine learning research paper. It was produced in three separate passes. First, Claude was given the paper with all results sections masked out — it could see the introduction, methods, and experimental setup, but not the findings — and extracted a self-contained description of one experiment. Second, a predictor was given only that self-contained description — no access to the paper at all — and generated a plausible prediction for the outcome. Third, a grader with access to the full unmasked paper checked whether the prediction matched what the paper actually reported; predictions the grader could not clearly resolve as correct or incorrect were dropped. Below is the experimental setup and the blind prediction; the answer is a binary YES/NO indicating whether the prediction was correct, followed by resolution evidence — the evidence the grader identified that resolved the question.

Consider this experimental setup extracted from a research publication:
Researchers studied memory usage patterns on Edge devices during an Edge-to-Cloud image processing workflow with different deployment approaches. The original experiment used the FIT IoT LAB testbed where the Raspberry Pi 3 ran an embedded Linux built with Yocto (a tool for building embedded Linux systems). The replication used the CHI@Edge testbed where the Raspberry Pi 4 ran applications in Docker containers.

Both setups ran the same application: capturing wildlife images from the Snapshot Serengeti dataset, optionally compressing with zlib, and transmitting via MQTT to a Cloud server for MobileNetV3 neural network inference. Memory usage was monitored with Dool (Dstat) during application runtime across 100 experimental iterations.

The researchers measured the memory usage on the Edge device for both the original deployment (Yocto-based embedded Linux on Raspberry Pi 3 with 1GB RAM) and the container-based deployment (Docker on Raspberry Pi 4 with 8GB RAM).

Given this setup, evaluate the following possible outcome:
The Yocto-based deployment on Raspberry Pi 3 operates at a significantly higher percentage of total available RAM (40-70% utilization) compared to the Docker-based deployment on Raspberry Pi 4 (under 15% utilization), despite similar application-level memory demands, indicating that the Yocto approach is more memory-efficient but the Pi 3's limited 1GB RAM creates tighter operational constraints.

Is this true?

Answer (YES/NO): NO